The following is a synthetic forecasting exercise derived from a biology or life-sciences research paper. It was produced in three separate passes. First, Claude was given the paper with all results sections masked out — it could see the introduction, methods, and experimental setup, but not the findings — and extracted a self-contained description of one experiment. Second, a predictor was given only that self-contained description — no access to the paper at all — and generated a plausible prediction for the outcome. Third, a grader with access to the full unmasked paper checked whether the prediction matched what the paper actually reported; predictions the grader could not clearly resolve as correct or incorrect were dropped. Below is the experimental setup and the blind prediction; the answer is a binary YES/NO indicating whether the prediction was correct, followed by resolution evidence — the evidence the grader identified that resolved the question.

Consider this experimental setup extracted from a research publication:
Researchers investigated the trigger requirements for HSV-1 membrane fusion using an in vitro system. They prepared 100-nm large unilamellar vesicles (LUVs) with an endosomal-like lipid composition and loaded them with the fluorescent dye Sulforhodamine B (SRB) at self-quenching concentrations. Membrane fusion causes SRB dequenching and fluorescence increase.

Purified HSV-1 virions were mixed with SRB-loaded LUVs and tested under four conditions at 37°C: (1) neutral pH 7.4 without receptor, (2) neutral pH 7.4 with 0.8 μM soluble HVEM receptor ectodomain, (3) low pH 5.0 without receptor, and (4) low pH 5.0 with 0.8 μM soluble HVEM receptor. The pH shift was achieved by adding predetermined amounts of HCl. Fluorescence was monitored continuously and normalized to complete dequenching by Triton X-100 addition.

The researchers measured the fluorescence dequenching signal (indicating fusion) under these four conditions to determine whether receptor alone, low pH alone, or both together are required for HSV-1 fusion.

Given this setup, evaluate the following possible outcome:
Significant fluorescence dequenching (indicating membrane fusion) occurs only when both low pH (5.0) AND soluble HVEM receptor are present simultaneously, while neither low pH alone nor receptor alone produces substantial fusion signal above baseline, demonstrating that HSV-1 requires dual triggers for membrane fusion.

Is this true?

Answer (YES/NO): YES